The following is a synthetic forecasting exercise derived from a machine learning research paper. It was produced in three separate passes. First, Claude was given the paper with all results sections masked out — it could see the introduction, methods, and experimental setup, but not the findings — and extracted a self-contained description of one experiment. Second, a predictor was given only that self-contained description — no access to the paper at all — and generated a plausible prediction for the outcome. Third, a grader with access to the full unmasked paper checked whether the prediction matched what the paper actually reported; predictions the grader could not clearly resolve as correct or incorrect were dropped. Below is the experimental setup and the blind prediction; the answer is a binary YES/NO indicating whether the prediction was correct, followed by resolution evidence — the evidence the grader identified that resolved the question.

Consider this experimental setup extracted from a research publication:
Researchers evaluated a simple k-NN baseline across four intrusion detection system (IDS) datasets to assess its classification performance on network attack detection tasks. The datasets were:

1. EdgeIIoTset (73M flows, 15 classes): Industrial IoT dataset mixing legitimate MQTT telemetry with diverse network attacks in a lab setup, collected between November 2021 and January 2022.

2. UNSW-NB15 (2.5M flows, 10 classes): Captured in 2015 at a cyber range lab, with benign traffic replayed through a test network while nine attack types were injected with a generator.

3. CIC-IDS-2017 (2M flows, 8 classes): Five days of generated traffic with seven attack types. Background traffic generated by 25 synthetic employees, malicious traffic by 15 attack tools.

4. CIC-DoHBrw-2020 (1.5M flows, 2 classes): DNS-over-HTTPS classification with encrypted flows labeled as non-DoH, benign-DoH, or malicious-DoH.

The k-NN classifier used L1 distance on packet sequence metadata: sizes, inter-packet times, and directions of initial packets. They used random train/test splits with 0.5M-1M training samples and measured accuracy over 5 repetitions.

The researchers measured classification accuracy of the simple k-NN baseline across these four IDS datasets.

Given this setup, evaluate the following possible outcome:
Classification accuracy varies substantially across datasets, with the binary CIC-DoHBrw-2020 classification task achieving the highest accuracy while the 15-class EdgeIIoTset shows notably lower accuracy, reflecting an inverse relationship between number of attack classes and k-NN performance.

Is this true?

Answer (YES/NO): NO